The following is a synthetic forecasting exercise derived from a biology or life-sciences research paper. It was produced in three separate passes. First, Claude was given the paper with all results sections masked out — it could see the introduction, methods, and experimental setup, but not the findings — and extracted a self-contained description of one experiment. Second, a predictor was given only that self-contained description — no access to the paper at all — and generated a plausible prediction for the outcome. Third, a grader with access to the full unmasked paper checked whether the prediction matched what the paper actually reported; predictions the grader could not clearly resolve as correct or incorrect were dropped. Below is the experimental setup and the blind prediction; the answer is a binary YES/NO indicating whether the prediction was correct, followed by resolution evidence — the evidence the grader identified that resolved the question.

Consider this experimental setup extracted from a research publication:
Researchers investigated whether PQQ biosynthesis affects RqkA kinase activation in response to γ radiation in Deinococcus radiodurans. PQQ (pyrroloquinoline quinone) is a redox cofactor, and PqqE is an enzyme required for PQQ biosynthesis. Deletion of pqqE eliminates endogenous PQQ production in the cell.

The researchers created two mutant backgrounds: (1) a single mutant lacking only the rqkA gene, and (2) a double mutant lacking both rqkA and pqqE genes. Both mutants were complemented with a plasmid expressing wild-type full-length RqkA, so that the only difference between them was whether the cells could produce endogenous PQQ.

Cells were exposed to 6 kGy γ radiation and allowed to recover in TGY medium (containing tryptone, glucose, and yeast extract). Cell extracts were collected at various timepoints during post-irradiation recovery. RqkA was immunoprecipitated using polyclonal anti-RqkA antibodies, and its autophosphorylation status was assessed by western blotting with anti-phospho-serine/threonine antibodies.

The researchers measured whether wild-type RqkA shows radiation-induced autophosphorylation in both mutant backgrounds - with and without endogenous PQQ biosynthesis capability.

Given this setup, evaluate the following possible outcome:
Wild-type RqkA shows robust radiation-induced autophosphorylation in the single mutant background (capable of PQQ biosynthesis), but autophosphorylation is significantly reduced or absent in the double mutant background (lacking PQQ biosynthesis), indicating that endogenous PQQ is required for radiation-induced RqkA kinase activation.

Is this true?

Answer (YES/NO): YES